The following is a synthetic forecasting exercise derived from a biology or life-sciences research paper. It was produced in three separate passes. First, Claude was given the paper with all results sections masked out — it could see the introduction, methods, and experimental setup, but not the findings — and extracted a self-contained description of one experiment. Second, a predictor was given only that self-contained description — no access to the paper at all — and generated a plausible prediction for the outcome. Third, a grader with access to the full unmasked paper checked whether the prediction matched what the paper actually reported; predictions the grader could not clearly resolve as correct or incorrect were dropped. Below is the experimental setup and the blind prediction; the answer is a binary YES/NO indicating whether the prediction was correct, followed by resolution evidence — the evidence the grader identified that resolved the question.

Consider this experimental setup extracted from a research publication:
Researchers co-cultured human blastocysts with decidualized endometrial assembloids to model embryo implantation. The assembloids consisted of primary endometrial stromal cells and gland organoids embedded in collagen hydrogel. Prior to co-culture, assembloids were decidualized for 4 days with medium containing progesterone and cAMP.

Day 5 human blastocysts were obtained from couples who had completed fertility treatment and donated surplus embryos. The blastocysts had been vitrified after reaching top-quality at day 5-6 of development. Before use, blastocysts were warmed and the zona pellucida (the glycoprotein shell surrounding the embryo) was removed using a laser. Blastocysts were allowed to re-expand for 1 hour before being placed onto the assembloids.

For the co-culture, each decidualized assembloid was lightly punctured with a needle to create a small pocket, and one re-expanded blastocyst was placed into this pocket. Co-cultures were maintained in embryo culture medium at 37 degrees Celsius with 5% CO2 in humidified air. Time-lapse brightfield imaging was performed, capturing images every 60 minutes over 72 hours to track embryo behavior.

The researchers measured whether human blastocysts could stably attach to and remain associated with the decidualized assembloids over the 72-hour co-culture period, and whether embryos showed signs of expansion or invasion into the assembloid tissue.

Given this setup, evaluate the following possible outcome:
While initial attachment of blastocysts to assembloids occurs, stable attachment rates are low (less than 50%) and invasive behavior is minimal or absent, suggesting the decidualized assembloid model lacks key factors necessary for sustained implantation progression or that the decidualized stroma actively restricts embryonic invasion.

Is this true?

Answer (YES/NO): NO